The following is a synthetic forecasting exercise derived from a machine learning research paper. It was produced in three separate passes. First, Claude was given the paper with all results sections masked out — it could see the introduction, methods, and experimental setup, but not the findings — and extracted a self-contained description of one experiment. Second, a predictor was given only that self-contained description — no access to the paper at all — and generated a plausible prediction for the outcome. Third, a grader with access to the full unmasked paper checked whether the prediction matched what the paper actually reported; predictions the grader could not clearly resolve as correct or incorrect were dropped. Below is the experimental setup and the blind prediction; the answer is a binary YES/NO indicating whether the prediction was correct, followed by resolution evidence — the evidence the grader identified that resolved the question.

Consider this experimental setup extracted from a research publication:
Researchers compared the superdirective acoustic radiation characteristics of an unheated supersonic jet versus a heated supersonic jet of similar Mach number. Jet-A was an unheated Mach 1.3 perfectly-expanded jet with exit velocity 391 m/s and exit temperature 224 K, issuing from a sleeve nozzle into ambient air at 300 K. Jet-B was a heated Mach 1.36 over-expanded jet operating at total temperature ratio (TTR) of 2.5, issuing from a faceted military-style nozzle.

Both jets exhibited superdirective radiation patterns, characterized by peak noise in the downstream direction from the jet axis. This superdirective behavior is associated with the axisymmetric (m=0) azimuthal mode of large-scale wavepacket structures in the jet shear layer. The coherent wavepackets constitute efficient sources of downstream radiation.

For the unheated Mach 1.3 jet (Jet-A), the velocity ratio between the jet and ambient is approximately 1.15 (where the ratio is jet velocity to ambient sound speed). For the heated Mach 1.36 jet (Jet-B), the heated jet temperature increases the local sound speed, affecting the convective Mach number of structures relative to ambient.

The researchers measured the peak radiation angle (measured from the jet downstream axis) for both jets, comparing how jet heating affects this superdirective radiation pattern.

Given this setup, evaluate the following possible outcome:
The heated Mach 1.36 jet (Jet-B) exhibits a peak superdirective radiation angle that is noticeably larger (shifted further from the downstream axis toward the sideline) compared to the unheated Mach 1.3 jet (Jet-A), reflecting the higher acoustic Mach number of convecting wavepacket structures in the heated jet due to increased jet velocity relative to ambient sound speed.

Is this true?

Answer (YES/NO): YES